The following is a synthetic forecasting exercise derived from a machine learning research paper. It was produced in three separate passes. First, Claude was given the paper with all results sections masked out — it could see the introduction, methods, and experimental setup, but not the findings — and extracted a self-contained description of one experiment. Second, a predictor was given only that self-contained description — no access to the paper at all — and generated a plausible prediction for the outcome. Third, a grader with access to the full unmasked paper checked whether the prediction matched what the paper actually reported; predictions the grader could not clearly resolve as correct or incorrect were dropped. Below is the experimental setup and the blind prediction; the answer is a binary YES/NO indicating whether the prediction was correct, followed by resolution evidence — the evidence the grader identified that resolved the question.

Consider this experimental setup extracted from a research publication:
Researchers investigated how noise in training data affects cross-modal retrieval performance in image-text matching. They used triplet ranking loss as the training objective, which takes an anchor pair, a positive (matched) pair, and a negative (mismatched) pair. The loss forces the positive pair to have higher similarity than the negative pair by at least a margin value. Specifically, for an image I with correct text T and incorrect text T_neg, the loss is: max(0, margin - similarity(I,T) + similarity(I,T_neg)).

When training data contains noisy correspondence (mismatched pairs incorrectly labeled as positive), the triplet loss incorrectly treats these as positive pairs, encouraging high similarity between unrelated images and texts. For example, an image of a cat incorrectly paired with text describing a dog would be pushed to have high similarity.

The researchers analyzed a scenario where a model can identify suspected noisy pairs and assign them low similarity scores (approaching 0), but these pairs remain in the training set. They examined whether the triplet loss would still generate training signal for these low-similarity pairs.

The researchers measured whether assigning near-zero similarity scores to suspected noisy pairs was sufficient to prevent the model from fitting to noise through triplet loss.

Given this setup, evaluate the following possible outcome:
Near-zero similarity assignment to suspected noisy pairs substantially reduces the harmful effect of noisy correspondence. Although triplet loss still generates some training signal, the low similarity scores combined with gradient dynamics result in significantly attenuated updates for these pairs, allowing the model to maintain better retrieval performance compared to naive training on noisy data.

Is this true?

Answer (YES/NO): NO